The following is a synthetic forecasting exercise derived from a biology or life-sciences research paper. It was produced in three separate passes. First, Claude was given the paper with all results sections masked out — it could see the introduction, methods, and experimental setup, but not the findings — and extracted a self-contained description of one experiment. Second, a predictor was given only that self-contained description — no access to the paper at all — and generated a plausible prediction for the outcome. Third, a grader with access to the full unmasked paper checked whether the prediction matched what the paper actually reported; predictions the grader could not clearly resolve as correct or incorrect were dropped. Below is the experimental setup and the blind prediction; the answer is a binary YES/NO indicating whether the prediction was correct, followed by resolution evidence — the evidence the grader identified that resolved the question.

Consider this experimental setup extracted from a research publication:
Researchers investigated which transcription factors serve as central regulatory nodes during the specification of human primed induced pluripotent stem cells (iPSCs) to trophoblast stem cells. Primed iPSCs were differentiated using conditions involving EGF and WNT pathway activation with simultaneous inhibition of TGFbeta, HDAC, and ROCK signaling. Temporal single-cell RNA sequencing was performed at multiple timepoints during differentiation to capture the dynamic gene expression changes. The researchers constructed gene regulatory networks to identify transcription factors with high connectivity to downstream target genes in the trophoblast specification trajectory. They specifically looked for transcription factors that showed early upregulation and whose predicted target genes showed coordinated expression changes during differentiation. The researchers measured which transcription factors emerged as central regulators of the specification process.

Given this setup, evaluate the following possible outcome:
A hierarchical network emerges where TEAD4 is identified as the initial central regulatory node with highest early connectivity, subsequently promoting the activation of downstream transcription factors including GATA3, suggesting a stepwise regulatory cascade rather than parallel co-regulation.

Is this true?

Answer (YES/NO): NO